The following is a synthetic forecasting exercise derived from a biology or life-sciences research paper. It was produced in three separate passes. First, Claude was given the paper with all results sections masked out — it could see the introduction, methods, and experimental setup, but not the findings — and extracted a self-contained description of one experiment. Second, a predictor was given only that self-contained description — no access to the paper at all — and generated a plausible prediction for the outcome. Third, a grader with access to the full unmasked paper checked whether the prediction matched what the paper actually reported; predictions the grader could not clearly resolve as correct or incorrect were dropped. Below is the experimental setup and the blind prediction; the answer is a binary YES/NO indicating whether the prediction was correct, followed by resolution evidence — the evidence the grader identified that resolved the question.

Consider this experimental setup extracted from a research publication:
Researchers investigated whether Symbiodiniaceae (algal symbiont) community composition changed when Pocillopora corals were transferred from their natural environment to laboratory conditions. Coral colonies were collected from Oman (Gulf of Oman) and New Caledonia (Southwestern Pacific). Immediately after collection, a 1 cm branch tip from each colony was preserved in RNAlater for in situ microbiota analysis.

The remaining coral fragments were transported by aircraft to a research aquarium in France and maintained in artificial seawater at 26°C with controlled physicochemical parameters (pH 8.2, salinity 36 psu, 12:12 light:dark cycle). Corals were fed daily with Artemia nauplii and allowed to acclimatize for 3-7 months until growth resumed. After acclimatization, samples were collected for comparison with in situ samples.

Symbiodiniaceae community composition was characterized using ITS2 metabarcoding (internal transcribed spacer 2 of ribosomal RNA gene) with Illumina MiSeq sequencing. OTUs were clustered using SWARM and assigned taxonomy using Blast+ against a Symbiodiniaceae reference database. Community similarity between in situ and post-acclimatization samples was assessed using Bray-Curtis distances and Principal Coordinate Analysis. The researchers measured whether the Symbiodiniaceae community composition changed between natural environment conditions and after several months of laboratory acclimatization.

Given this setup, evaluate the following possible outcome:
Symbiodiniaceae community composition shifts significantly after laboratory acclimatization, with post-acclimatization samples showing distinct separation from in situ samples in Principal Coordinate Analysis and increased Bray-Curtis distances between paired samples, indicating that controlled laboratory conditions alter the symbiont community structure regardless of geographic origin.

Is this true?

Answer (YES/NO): NO